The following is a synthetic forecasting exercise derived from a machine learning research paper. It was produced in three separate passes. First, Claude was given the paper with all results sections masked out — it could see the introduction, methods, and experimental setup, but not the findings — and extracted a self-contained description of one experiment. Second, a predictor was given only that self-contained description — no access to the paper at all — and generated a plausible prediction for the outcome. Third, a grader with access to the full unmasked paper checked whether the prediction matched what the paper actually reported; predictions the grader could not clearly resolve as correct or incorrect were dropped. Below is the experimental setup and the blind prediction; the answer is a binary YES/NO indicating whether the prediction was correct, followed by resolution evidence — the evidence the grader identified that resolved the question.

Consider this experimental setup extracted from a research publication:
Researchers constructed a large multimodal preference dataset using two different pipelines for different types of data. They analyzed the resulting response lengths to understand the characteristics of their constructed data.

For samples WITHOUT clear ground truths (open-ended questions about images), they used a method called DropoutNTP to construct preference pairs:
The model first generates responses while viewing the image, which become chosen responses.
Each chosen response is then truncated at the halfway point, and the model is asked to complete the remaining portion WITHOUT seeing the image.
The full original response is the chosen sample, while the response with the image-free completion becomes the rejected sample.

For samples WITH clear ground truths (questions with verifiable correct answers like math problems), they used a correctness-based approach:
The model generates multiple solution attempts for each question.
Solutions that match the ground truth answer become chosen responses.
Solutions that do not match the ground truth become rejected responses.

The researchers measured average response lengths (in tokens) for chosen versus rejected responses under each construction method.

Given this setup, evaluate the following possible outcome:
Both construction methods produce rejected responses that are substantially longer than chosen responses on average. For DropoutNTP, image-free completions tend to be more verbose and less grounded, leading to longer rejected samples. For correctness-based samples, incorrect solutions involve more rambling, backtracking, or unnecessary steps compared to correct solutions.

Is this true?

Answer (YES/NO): NO